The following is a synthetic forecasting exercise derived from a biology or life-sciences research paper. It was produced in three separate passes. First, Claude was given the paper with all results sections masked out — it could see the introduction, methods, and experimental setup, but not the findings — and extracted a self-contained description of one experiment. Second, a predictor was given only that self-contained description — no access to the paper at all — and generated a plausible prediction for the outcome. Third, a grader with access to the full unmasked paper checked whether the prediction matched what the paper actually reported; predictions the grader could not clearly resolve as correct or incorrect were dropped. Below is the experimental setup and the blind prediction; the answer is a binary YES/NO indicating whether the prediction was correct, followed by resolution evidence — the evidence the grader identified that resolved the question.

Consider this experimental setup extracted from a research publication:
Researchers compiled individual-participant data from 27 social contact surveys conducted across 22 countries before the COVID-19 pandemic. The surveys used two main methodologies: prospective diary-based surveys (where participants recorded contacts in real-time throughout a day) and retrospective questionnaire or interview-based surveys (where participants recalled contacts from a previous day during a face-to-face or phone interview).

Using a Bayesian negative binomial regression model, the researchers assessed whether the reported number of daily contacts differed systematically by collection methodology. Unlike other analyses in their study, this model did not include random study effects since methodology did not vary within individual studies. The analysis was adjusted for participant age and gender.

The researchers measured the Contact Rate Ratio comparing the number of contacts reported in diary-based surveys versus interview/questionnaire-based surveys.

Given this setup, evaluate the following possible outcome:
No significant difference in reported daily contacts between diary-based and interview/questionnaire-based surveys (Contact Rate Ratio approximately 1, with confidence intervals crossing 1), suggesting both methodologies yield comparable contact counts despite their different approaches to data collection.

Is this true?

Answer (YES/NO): NO